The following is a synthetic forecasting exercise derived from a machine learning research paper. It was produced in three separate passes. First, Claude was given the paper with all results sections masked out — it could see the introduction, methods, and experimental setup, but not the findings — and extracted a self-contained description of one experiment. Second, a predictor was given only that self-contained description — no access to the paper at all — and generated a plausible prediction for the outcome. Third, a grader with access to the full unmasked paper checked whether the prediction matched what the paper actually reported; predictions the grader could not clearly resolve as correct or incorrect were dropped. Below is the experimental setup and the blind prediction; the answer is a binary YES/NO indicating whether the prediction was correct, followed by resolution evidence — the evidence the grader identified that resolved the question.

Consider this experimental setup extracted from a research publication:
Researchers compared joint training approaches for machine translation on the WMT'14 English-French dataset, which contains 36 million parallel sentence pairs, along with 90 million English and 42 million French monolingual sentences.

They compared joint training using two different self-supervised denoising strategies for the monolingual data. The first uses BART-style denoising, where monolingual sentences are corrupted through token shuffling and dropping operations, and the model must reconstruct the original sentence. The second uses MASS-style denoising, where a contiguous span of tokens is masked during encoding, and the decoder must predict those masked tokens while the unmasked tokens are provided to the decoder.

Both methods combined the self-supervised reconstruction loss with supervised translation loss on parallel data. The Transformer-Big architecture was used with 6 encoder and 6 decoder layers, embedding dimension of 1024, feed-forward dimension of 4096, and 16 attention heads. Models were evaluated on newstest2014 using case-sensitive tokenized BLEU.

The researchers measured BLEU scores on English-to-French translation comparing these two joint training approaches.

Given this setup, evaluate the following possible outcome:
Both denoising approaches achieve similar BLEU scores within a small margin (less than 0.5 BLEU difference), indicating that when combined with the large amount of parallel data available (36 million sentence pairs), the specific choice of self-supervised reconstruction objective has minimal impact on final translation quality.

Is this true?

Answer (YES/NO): NO